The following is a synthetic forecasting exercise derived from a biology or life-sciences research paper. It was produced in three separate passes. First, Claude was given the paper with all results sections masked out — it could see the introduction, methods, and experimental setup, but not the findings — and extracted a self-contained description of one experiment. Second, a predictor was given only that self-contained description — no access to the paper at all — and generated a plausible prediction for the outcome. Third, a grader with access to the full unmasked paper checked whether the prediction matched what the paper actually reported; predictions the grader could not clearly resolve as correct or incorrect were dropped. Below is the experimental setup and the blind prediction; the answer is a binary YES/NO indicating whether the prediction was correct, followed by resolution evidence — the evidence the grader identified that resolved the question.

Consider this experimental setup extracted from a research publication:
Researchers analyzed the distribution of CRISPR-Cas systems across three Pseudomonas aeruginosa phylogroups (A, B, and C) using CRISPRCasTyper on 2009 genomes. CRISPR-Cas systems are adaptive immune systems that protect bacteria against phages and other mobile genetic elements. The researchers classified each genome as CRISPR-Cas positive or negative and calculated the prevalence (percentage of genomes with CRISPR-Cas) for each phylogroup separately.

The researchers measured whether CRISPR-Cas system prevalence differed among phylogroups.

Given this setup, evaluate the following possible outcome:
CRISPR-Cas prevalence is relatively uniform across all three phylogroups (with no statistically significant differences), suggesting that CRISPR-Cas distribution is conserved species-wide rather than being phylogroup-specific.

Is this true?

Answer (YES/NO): NO